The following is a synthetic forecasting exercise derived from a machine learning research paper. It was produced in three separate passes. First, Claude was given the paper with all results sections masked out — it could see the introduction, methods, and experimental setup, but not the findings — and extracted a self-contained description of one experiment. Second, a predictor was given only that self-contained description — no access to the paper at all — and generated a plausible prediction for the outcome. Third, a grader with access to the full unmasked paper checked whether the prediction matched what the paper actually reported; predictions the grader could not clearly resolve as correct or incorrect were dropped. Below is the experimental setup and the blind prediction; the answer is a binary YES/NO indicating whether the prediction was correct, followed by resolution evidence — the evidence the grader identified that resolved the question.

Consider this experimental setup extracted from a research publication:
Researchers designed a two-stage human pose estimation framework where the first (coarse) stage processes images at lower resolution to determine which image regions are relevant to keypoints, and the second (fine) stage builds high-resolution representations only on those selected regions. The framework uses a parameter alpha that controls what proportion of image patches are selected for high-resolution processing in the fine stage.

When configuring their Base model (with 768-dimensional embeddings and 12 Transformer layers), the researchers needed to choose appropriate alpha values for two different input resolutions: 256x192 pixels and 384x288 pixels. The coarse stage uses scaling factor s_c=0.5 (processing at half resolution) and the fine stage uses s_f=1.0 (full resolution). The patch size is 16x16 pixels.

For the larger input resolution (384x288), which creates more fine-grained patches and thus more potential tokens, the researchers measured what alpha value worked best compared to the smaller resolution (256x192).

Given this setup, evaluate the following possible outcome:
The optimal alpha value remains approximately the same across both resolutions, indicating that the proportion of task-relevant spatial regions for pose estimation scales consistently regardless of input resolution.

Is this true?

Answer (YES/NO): NO